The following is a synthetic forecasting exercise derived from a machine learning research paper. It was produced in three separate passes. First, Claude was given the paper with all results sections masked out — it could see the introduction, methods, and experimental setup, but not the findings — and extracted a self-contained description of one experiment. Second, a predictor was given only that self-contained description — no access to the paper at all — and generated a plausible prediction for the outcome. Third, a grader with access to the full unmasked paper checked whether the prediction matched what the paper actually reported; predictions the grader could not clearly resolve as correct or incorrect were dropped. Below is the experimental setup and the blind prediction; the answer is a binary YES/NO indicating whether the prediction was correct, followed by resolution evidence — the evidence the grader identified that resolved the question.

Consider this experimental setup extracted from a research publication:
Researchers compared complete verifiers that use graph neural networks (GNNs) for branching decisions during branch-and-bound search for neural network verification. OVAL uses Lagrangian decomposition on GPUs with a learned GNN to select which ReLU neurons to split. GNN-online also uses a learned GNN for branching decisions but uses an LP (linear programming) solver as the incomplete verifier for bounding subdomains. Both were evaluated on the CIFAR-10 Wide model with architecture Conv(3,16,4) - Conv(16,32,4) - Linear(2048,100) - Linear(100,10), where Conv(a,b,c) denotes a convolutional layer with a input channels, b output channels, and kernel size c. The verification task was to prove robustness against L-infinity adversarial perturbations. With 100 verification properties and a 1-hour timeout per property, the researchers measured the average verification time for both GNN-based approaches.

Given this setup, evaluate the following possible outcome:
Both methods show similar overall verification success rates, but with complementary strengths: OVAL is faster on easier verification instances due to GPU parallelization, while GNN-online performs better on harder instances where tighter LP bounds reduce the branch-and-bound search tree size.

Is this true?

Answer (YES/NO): NO